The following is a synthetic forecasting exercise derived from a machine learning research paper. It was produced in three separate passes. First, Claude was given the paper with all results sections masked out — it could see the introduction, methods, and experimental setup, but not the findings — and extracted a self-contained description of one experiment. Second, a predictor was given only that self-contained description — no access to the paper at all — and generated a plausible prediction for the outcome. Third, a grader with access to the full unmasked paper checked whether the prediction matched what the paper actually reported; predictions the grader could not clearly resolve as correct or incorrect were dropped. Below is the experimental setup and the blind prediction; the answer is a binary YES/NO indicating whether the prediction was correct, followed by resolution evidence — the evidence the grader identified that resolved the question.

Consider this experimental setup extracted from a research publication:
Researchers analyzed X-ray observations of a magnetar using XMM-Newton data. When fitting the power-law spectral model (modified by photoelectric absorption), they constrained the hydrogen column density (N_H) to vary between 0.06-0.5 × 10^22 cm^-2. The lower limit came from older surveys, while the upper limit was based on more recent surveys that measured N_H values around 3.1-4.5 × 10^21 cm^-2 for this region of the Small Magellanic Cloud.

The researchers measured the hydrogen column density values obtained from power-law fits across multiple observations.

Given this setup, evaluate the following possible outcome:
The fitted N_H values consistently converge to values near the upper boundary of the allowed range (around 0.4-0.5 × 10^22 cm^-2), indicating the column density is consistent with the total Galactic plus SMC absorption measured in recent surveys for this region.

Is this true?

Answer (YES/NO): YES